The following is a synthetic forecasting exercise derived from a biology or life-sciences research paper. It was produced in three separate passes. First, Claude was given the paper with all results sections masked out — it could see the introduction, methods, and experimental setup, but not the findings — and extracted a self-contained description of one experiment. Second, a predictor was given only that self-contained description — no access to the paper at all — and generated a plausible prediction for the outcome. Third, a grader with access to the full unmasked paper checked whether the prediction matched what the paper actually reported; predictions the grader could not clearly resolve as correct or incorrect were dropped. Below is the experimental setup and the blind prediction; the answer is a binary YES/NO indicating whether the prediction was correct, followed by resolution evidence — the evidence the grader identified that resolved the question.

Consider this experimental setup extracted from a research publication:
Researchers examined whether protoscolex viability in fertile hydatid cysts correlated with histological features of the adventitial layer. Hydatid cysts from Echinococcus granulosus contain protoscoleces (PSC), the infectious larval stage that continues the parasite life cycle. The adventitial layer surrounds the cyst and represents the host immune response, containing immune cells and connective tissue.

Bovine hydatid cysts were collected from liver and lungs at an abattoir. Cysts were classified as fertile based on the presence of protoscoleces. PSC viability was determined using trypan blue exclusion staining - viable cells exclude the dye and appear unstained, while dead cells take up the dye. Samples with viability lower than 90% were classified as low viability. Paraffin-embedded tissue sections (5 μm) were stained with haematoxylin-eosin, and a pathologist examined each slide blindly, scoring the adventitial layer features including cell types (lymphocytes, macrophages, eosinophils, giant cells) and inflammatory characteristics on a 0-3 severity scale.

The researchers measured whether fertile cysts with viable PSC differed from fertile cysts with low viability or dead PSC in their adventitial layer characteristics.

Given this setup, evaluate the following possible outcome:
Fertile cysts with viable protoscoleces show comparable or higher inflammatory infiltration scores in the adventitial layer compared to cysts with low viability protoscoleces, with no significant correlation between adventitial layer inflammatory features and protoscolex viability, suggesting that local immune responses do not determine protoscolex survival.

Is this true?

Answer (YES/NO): NO